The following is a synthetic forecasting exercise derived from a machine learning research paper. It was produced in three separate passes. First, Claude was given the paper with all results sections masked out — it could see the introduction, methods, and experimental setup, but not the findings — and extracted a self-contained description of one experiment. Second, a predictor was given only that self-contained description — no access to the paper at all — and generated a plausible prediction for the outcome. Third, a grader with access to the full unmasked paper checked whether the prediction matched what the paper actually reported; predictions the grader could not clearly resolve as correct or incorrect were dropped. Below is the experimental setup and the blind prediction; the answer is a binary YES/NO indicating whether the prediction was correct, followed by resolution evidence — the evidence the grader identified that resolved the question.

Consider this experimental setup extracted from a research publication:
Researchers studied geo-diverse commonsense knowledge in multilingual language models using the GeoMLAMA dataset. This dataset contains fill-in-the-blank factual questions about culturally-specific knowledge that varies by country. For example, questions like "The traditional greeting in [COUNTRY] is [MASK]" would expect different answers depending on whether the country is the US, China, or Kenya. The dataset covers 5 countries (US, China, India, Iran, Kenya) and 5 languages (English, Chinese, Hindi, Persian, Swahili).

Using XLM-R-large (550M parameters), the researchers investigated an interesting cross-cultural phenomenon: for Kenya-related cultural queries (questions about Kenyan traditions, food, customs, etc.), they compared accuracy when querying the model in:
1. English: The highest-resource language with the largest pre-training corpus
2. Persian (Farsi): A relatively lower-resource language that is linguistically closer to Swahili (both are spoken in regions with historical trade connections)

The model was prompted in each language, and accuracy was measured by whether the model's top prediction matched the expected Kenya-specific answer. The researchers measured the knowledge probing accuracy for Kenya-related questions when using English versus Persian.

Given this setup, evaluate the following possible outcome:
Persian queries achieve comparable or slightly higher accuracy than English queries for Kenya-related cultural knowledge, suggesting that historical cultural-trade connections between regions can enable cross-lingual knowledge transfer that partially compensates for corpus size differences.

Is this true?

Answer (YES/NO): YES